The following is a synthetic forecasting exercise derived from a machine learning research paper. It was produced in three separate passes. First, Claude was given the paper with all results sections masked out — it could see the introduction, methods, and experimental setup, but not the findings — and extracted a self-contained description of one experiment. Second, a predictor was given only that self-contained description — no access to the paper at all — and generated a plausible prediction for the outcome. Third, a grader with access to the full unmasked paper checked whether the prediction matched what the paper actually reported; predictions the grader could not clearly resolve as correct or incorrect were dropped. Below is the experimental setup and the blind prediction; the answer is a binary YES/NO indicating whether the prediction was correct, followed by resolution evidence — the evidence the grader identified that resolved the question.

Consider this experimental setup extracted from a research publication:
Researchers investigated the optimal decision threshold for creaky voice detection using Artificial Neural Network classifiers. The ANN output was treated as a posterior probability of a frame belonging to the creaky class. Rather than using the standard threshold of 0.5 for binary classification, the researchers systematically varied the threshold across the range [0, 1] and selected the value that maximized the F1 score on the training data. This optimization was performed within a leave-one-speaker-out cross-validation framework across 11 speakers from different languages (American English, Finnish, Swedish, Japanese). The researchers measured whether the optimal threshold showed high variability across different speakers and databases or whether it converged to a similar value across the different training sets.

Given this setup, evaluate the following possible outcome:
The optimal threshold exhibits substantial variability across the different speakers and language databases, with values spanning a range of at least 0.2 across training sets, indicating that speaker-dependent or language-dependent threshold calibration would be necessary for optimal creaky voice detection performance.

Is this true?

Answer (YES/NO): NO